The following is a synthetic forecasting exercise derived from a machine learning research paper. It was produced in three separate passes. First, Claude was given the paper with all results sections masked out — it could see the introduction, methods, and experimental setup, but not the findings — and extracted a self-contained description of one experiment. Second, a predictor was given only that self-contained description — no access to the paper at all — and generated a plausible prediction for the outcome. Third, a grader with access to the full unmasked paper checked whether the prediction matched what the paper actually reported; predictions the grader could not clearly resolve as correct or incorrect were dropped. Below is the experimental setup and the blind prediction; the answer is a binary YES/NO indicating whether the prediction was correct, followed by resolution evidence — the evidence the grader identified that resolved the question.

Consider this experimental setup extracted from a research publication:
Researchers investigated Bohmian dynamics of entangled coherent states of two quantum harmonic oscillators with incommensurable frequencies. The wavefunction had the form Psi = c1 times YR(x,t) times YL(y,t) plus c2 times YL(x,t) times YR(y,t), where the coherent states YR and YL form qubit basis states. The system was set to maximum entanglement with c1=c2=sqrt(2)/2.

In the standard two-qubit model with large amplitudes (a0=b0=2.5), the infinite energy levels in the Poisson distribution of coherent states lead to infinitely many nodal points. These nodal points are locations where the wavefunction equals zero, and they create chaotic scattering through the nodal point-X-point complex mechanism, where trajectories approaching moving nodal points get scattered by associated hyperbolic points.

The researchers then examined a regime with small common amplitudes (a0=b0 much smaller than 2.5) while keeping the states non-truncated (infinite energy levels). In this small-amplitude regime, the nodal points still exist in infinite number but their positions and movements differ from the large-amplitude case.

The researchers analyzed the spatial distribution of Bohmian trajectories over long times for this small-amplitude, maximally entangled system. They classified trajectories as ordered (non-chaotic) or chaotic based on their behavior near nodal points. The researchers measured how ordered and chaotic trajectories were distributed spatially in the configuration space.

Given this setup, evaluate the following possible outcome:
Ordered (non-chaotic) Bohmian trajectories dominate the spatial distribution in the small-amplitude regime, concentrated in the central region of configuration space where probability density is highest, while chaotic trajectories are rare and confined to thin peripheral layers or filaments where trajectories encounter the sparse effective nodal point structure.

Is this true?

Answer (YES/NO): NO